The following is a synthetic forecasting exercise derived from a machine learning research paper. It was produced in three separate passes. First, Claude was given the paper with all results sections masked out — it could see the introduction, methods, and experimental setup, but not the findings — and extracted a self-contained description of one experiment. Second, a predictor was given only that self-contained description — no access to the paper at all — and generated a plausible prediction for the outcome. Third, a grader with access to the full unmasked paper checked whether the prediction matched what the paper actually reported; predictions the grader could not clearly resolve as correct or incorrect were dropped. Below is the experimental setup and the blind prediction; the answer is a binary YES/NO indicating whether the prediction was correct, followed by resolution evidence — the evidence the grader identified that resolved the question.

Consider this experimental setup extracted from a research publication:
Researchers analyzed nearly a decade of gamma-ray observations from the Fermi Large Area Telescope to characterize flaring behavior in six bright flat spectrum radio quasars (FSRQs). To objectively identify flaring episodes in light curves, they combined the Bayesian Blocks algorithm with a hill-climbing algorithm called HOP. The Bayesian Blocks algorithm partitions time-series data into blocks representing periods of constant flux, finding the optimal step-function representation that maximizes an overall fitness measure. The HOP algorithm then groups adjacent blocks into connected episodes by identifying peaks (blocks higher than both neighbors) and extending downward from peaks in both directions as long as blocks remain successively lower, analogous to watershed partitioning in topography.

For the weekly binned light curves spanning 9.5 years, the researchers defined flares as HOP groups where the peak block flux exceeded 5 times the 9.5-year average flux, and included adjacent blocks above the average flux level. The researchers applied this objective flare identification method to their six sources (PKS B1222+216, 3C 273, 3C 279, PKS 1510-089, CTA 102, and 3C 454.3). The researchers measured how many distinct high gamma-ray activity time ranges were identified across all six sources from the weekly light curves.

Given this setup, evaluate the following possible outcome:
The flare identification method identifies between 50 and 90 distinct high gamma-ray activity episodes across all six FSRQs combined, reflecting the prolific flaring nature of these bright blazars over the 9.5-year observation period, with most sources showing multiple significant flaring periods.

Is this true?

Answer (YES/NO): NO